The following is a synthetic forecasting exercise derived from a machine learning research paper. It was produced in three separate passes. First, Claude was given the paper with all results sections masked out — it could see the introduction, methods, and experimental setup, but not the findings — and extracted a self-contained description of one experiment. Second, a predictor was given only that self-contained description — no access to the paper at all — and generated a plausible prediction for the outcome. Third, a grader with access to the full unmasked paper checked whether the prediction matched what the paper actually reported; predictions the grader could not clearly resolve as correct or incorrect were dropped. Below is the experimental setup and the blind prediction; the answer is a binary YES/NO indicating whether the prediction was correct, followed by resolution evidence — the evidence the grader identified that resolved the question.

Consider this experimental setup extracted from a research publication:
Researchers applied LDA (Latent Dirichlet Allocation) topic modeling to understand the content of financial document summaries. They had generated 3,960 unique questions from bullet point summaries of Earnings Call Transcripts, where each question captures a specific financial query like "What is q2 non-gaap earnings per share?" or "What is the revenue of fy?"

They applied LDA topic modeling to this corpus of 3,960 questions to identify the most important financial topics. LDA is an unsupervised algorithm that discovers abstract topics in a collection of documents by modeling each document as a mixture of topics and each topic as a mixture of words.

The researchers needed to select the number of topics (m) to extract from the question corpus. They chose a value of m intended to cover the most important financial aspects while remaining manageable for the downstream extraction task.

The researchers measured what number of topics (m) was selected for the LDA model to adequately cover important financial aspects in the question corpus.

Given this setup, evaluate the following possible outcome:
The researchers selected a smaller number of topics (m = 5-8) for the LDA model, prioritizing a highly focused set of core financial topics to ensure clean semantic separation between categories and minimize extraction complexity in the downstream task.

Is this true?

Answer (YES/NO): NO